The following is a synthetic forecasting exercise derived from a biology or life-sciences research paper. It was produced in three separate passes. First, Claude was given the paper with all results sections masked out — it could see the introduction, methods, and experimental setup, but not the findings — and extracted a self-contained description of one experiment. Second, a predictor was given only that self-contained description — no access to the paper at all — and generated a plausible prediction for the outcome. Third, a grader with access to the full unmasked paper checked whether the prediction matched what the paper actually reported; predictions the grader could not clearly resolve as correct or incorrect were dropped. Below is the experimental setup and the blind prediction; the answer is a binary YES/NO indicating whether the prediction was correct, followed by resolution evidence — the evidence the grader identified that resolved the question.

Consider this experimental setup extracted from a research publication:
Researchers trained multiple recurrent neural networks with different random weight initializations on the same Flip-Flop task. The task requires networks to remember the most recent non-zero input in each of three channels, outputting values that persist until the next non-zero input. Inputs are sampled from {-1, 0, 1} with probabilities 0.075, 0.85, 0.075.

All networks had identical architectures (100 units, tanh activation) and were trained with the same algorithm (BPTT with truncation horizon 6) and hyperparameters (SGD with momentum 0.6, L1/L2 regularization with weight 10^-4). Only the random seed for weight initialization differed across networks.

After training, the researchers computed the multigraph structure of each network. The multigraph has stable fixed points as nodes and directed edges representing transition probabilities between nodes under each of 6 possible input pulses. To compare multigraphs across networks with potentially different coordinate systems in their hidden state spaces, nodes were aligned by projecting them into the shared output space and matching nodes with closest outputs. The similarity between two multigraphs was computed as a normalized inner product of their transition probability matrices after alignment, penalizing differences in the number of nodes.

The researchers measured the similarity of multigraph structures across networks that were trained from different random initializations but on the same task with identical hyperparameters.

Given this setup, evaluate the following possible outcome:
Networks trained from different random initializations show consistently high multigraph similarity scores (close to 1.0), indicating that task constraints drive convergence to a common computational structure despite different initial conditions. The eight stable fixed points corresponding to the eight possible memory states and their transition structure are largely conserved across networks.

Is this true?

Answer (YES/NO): YES